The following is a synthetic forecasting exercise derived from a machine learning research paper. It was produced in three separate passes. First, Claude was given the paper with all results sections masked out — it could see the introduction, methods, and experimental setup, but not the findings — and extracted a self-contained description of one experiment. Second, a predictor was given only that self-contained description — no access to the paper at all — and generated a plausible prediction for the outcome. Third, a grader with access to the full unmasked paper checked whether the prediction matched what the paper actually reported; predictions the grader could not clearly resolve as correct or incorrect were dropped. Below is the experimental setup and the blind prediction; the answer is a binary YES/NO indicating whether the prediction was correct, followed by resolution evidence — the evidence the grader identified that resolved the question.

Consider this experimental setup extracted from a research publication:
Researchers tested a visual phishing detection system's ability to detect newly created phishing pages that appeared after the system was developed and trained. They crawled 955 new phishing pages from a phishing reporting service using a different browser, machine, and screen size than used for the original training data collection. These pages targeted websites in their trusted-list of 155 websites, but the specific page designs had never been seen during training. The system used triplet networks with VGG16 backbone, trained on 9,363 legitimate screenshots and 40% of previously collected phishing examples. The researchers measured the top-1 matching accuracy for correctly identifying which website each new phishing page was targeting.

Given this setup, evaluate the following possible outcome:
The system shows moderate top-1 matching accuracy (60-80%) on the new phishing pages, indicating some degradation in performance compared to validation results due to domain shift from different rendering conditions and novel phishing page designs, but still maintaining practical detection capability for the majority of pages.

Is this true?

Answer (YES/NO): NO